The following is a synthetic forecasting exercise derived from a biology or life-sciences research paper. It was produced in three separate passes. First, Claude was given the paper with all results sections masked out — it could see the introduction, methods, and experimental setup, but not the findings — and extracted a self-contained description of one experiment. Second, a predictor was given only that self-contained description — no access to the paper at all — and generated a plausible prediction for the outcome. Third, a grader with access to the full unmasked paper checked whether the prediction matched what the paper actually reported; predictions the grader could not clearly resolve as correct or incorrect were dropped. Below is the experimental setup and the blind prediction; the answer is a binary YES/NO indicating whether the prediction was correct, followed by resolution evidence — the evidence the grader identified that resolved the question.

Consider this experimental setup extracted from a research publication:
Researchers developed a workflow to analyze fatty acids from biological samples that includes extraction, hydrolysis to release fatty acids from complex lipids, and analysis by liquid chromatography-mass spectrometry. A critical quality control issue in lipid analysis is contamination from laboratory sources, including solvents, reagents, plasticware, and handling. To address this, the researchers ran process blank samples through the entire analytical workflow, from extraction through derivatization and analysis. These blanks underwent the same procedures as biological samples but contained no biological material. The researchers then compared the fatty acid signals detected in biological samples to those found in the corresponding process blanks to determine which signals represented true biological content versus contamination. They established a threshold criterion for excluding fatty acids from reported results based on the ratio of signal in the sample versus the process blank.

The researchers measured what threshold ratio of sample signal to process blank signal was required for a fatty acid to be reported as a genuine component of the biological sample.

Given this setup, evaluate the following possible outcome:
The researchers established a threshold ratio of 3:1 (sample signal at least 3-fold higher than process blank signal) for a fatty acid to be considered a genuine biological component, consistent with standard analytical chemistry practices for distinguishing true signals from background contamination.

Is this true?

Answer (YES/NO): NO